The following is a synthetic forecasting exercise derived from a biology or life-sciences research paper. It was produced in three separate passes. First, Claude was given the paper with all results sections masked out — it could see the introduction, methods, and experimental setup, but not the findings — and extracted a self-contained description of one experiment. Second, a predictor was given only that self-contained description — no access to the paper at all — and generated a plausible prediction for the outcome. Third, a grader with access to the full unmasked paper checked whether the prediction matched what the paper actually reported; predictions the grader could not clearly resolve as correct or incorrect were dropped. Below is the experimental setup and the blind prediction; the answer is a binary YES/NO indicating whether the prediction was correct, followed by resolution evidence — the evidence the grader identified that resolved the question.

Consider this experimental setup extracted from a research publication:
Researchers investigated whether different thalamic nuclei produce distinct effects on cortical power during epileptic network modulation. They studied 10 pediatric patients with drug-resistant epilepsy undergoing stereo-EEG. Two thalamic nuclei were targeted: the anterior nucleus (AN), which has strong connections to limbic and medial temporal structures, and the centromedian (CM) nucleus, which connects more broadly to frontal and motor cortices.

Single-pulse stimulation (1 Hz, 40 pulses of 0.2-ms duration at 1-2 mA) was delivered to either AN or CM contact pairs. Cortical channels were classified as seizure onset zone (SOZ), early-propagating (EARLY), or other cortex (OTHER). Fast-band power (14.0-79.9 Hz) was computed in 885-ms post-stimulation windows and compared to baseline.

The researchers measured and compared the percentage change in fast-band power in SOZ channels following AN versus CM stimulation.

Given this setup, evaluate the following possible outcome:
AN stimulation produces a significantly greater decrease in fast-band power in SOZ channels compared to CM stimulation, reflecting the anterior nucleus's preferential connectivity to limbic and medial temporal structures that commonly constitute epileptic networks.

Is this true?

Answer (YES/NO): NO